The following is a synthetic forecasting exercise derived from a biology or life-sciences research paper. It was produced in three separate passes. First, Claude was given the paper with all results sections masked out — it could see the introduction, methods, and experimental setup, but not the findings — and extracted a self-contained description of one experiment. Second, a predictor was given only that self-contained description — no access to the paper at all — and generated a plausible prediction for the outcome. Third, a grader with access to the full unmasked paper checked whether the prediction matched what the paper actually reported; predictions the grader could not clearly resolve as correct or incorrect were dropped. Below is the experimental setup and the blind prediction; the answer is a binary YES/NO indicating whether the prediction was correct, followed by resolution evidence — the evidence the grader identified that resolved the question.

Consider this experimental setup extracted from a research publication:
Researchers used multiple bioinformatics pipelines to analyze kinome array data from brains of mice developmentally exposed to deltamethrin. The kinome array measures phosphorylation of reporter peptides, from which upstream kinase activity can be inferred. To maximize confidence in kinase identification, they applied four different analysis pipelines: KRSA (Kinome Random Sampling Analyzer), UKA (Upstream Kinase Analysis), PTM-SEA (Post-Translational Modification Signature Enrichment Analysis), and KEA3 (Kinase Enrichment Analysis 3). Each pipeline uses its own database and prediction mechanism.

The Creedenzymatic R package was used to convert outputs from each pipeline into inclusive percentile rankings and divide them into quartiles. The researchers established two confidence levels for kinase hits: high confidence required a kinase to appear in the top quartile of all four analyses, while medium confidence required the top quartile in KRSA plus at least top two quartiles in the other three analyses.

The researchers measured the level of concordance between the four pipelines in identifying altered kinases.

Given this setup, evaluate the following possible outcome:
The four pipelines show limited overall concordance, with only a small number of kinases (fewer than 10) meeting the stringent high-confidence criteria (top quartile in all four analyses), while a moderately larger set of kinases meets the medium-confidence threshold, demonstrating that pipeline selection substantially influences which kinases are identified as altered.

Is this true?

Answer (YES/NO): YES